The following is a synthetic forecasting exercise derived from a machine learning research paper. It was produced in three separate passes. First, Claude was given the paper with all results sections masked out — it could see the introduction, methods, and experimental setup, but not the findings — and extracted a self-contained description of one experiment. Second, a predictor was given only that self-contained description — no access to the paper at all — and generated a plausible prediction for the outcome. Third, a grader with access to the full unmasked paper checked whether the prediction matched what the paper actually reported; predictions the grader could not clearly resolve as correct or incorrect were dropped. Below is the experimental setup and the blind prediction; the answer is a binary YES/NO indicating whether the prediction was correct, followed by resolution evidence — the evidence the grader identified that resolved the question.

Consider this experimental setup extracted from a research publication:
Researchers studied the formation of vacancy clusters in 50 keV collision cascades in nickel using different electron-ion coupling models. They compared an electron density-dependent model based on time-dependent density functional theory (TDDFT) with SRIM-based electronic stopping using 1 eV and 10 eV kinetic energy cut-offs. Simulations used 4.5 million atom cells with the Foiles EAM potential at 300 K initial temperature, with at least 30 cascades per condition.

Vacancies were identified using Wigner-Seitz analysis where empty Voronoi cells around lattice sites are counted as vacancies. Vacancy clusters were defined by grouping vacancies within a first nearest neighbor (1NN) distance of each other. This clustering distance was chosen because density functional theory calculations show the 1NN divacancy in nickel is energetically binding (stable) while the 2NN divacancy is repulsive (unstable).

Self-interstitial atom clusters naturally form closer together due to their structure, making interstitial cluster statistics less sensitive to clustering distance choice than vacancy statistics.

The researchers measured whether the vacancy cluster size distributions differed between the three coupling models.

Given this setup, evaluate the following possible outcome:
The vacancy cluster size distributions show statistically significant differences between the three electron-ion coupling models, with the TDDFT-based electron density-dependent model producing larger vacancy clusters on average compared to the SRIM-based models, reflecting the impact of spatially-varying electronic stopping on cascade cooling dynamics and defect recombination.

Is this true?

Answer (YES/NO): NO